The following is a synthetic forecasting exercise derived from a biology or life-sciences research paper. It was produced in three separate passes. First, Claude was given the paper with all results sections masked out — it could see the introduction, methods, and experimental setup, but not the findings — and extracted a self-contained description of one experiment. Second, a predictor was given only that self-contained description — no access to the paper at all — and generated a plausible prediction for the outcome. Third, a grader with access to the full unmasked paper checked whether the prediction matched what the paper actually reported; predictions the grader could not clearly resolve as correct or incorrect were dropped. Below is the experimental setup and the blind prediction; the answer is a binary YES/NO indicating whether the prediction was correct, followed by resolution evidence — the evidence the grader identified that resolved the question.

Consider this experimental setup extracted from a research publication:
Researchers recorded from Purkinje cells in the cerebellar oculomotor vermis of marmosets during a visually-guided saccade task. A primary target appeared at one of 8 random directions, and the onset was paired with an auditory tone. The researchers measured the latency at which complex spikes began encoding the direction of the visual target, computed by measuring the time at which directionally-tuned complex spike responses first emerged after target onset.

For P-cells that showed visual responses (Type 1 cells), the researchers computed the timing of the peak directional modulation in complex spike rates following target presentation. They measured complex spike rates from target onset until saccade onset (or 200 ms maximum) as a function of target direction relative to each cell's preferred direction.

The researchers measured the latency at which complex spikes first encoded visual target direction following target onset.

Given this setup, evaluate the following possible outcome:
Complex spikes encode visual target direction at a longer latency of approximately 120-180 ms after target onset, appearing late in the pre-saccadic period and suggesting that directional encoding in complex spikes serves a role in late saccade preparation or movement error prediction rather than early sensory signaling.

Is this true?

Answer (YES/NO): NO